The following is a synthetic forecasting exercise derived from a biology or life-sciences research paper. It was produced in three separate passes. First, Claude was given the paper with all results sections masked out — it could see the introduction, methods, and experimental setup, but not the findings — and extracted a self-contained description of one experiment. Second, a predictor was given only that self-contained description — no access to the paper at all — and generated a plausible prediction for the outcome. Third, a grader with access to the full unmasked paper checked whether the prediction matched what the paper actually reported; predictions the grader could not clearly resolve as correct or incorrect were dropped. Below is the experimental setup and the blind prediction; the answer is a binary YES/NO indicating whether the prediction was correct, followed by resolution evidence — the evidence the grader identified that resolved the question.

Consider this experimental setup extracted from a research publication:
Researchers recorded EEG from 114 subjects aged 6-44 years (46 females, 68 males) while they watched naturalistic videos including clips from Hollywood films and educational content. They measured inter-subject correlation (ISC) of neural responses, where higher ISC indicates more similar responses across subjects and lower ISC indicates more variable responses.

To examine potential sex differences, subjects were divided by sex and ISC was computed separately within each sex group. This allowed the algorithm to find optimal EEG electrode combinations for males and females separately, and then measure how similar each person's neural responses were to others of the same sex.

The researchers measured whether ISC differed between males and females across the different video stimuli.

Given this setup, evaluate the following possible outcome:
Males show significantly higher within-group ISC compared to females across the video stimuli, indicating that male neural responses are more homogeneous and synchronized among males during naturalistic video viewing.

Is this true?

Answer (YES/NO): YES